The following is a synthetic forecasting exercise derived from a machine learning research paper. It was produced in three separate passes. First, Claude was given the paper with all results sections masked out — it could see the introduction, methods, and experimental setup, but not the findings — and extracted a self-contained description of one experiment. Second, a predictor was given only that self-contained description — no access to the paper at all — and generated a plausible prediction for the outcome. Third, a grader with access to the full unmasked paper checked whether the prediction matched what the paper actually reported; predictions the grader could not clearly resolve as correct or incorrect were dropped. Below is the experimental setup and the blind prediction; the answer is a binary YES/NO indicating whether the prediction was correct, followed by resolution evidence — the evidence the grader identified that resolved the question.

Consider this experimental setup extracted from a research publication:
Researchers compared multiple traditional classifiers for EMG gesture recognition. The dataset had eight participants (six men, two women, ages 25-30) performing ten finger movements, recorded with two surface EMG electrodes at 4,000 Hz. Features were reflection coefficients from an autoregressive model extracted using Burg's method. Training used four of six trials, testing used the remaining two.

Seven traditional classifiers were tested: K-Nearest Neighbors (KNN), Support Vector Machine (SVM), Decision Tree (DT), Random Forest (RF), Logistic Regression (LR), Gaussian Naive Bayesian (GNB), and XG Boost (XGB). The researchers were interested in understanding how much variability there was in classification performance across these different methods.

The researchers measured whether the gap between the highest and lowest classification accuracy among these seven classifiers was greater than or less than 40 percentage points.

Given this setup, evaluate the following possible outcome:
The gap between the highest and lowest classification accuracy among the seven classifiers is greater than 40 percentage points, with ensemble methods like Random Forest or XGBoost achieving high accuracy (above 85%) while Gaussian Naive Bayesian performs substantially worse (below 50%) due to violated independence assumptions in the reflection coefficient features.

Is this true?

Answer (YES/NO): NO